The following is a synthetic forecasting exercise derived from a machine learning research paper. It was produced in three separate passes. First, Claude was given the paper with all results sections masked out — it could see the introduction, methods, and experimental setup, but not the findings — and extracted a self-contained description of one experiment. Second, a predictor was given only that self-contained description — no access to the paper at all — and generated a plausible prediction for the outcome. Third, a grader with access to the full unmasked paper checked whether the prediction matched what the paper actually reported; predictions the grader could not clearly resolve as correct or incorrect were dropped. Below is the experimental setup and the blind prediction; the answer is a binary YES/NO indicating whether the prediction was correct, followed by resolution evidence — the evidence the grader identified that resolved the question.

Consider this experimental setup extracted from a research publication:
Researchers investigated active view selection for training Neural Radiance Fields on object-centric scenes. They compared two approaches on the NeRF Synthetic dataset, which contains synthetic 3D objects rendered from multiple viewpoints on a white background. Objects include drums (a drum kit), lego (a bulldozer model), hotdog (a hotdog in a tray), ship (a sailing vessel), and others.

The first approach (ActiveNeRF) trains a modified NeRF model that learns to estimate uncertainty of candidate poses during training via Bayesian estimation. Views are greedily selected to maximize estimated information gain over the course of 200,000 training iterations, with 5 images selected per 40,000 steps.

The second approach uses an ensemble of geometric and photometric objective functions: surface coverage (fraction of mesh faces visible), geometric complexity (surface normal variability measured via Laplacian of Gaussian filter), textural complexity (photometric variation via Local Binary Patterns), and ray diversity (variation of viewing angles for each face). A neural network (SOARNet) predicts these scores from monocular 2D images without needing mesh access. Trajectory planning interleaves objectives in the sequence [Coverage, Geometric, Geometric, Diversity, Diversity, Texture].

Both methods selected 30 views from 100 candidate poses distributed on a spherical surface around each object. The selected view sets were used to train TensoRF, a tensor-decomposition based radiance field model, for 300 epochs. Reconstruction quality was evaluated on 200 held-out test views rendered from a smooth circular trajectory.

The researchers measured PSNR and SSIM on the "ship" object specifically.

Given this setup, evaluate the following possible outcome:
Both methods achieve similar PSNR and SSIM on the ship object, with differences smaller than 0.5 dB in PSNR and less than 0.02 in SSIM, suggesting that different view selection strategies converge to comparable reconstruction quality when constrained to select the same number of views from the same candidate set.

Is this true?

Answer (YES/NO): YES